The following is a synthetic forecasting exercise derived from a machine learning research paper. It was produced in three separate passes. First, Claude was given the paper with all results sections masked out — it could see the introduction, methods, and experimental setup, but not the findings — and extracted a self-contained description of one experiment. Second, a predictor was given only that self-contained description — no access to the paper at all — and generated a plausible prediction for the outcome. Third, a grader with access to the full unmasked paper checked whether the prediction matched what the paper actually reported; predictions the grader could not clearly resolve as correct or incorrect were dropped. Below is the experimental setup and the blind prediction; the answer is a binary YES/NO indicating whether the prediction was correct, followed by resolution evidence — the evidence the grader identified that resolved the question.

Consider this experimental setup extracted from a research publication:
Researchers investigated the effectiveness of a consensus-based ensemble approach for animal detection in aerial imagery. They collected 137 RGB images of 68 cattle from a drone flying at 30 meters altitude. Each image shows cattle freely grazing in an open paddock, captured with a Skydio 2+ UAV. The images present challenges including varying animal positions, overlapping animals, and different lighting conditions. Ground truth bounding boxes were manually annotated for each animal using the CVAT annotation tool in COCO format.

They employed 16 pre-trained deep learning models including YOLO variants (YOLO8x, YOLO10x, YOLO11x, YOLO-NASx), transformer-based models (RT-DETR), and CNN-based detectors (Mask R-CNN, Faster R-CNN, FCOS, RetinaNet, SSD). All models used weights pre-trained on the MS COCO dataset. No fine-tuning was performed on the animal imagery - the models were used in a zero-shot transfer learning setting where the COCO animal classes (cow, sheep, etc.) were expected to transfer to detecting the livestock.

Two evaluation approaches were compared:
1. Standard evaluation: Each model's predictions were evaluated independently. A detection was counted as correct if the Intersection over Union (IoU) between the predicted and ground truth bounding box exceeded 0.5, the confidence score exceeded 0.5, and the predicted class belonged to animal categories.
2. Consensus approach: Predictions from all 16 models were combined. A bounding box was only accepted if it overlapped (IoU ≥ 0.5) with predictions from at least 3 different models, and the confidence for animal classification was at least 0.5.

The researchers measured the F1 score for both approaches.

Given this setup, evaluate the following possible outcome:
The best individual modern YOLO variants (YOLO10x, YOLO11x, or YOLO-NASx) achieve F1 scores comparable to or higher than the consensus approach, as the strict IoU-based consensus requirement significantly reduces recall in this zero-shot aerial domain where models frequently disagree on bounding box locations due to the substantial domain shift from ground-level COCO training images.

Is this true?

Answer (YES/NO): NO